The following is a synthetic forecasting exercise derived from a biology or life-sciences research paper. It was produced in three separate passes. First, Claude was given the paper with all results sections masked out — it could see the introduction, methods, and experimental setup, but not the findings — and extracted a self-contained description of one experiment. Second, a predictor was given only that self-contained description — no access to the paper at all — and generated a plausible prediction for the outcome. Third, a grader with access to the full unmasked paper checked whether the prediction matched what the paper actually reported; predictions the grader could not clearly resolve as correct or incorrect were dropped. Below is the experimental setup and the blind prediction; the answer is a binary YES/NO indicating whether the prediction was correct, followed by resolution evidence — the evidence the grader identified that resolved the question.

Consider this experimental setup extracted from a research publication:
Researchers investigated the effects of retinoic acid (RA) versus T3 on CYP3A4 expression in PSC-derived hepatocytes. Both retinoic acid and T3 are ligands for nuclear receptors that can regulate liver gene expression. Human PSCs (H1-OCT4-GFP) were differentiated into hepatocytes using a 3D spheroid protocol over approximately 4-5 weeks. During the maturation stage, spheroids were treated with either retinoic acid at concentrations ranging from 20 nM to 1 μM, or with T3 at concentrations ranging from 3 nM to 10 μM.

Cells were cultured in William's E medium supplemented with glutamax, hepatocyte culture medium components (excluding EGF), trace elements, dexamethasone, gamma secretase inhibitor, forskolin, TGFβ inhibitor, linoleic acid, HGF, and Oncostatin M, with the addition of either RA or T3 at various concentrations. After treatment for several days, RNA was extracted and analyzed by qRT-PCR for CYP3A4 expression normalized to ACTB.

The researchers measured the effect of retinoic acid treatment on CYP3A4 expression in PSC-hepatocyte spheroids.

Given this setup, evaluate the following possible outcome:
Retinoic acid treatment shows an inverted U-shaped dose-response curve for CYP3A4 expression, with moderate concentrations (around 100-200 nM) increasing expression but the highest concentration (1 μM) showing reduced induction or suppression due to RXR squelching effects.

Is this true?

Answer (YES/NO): NO